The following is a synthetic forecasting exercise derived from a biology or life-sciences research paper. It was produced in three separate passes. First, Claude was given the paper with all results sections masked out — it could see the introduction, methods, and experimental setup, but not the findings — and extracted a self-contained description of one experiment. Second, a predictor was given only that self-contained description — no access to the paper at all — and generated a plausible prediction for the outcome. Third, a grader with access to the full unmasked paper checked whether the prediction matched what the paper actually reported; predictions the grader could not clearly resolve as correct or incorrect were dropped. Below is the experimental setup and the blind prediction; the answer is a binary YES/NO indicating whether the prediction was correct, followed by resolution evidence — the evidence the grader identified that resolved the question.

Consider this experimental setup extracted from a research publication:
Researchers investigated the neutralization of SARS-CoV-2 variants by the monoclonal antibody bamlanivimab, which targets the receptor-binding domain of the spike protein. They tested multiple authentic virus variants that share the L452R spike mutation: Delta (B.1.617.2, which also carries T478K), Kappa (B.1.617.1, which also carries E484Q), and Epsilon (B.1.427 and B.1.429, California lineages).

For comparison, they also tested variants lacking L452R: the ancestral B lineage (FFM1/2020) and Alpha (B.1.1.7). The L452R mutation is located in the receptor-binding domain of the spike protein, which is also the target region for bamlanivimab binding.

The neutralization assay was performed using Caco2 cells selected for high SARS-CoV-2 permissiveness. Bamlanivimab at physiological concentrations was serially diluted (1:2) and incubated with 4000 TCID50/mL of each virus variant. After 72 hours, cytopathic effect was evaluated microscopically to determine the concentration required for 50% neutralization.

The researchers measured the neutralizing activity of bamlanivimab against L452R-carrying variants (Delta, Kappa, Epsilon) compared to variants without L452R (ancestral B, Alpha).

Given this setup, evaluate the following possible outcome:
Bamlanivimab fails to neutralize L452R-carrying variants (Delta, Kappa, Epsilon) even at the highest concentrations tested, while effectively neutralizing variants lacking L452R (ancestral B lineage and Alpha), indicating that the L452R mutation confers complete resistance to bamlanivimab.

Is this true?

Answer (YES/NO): YES